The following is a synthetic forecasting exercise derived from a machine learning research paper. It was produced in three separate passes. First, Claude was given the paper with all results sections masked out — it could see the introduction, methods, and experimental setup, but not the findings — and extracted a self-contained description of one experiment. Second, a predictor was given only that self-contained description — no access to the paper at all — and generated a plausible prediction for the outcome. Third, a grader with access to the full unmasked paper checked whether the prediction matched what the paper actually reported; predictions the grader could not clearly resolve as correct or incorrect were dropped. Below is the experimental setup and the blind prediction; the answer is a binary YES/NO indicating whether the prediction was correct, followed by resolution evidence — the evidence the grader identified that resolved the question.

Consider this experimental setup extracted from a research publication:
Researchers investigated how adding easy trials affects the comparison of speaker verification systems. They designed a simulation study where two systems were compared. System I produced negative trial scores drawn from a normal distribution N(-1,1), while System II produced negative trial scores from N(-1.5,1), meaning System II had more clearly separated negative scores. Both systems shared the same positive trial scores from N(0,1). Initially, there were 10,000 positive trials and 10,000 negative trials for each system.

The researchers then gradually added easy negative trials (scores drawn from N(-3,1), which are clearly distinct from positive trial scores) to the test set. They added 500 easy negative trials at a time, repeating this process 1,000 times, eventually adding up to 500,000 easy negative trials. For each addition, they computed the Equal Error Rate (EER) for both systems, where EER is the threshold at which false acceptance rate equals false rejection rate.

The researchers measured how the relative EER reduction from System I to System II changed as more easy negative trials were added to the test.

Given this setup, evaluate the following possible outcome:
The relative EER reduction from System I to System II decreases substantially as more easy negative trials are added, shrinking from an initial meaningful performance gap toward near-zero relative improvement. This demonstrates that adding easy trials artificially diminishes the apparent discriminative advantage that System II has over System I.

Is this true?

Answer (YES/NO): YES